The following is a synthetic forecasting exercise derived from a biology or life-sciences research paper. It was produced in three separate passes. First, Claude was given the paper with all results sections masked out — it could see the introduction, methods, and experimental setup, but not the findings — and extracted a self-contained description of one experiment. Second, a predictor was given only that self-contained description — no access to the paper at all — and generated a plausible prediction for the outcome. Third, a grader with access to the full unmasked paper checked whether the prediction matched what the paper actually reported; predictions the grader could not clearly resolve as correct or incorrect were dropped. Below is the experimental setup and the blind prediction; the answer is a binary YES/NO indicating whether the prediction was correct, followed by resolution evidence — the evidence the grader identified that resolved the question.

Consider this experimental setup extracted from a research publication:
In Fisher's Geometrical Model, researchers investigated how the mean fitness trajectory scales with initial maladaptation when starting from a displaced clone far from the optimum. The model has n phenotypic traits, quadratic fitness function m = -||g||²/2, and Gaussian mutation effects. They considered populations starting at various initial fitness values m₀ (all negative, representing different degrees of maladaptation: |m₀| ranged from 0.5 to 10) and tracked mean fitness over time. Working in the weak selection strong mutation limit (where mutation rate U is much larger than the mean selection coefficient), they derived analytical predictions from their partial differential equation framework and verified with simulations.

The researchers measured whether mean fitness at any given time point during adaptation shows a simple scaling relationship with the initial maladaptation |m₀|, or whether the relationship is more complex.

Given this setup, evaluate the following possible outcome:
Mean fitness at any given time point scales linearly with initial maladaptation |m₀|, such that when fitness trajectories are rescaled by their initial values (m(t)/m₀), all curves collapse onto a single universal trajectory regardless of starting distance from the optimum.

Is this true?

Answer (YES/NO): YES